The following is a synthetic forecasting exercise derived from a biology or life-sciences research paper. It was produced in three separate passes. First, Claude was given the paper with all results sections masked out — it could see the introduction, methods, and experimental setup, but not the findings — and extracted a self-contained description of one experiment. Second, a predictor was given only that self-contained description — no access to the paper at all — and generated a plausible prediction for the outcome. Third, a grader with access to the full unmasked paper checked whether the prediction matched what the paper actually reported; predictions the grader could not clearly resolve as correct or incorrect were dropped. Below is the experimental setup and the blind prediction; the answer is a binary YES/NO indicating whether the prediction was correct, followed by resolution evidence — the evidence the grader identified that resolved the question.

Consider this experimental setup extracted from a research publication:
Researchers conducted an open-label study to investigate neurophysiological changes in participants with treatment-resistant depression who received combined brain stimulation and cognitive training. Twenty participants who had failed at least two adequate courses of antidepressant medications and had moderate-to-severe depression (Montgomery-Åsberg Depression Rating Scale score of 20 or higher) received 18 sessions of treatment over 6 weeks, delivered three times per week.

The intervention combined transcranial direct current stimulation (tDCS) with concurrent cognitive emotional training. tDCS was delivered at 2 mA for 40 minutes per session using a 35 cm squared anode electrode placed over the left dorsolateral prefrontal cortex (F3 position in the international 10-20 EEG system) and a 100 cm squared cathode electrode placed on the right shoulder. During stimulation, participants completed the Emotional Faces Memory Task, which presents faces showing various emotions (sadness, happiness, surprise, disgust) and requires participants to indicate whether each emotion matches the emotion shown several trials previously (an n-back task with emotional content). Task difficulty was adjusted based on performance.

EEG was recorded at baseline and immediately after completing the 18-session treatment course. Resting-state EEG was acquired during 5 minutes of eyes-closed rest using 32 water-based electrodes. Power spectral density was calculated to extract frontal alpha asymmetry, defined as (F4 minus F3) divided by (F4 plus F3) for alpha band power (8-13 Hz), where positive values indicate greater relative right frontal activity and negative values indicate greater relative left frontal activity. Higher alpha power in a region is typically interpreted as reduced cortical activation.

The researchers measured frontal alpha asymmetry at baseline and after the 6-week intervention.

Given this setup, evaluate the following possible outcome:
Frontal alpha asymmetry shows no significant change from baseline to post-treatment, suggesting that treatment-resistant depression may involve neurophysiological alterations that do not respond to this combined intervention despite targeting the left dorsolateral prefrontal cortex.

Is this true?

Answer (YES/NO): YES